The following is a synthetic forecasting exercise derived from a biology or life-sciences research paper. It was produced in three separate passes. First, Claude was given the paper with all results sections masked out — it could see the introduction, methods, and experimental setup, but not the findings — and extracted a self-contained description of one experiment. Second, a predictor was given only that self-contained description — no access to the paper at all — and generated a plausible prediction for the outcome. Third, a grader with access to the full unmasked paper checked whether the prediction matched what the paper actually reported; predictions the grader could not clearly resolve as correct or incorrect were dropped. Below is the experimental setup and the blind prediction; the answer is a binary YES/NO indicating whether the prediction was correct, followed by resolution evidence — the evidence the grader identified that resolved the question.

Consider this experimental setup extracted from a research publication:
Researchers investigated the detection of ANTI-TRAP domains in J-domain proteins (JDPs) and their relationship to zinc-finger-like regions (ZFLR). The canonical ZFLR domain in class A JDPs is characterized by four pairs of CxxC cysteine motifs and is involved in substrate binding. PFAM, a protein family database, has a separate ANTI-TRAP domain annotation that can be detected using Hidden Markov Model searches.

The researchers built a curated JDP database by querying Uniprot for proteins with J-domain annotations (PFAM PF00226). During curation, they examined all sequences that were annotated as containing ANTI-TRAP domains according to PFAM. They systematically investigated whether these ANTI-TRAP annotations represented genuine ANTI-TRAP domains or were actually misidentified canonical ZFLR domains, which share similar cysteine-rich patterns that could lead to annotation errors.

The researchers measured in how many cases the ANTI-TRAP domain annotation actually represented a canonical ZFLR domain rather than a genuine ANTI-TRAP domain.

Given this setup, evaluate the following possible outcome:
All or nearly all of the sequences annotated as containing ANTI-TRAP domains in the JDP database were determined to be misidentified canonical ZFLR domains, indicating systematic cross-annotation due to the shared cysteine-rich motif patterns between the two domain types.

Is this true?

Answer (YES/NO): YES